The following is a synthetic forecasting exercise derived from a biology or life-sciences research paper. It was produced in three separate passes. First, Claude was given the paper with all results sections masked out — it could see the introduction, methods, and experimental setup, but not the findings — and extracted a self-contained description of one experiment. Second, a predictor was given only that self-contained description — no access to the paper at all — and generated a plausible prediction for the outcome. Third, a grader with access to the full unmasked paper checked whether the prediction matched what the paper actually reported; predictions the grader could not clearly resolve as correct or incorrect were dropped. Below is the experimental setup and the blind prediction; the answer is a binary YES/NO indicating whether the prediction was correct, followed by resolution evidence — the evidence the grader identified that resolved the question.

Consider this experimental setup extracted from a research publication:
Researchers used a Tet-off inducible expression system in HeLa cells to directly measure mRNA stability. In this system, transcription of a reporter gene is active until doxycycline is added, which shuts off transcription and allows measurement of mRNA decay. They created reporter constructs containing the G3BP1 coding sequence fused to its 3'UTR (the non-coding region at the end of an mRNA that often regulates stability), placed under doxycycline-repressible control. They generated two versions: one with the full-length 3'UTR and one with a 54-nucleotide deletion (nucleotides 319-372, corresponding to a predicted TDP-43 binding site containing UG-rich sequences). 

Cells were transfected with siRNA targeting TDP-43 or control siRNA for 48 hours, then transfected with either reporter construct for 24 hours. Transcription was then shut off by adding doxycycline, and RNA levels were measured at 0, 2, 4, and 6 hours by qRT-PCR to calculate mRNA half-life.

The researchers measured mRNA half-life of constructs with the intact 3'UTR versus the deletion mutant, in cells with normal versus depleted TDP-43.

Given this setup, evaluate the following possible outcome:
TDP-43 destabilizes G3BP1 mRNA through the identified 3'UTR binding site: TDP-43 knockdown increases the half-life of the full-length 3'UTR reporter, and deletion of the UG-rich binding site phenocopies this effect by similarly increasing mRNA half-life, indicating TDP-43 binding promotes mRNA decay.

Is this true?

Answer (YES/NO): NO